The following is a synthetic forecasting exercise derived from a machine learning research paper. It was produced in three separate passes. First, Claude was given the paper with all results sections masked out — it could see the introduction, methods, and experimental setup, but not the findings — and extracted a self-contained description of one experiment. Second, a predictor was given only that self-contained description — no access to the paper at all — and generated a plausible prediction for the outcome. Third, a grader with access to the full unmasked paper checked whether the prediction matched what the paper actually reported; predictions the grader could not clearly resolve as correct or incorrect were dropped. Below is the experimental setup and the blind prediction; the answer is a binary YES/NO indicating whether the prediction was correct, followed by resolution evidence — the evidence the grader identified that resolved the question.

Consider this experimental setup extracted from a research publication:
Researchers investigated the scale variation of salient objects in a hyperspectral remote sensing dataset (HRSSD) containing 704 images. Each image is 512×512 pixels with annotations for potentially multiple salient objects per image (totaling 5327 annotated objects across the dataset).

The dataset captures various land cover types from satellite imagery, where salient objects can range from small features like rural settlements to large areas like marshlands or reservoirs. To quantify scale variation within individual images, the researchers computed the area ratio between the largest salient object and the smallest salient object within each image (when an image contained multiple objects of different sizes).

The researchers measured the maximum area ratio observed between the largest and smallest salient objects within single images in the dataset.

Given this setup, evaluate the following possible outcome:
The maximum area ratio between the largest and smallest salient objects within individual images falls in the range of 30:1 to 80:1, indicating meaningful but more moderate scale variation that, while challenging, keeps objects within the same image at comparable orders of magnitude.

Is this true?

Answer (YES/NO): NO